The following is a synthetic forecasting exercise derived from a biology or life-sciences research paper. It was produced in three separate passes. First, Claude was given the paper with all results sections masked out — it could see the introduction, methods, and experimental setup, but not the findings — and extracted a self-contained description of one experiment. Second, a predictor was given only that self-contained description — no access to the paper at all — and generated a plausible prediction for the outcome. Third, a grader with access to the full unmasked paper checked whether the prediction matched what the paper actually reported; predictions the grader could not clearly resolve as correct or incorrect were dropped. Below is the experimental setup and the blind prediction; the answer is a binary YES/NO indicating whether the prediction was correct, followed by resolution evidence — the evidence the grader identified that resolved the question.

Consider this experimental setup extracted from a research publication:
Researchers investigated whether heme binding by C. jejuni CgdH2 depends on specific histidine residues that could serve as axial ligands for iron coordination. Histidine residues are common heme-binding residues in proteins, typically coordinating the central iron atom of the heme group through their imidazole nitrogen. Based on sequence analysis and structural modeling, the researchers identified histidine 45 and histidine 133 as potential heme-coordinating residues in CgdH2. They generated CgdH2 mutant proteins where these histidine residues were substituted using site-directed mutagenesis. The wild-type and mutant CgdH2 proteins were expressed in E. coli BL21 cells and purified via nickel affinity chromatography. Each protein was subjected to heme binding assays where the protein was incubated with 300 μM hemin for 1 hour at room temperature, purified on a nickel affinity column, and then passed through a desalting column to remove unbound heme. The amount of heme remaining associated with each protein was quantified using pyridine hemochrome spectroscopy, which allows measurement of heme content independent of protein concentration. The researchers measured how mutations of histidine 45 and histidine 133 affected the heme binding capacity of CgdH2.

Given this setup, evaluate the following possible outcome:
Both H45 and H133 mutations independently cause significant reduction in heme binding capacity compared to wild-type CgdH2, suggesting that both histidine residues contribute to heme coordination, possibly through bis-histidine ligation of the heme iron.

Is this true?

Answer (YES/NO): YES